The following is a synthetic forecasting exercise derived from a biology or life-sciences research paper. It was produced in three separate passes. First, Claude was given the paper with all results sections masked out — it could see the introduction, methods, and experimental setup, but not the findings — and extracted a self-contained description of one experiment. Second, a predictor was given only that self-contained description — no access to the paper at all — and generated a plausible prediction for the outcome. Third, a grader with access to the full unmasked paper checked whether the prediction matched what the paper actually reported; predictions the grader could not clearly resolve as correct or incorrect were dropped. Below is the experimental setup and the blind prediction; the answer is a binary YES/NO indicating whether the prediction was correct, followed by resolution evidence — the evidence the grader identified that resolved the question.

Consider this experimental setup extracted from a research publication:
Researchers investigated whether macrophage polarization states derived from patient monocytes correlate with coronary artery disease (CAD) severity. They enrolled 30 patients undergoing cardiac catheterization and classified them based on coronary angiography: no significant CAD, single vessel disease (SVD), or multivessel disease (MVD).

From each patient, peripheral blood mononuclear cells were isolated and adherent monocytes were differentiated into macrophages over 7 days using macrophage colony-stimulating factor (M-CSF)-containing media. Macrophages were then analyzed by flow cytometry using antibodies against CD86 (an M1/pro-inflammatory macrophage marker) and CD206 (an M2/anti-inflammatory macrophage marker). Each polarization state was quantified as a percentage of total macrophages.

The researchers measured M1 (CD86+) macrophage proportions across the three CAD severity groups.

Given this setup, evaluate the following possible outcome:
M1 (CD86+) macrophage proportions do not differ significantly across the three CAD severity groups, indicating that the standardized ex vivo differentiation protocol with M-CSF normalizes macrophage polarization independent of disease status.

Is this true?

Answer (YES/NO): NO